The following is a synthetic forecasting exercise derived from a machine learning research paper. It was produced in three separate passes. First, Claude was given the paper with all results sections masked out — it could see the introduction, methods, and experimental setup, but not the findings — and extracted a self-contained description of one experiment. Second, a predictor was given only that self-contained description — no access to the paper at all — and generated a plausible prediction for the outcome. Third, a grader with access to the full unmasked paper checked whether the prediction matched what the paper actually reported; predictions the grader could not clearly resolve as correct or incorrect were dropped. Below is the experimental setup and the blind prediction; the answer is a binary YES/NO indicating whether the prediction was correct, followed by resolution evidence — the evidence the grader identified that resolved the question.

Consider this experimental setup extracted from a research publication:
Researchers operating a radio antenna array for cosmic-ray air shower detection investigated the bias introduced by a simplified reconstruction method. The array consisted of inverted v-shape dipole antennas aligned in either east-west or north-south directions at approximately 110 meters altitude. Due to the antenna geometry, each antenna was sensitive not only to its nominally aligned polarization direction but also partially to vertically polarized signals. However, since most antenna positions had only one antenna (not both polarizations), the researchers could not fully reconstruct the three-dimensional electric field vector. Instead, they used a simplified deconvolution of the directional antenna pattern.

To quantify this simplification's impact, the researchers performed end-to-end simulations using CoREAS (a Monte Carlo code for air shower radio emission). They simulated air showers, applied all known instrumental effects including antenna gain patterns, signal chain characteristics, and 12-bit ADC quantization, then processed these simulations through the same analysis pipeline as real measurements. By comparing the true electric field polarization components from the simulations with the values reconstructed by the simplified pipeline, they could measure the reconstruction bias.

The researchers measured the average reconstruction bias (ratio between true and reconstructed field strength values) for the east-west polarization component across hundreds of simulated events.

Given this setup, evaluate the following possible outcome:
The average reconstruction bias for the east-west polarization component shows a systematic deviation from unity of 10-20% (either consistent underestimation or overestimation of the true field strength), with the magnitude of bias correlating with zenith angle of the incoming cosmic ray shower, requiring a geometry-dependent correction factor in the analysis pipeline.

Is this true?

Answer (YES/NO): NO